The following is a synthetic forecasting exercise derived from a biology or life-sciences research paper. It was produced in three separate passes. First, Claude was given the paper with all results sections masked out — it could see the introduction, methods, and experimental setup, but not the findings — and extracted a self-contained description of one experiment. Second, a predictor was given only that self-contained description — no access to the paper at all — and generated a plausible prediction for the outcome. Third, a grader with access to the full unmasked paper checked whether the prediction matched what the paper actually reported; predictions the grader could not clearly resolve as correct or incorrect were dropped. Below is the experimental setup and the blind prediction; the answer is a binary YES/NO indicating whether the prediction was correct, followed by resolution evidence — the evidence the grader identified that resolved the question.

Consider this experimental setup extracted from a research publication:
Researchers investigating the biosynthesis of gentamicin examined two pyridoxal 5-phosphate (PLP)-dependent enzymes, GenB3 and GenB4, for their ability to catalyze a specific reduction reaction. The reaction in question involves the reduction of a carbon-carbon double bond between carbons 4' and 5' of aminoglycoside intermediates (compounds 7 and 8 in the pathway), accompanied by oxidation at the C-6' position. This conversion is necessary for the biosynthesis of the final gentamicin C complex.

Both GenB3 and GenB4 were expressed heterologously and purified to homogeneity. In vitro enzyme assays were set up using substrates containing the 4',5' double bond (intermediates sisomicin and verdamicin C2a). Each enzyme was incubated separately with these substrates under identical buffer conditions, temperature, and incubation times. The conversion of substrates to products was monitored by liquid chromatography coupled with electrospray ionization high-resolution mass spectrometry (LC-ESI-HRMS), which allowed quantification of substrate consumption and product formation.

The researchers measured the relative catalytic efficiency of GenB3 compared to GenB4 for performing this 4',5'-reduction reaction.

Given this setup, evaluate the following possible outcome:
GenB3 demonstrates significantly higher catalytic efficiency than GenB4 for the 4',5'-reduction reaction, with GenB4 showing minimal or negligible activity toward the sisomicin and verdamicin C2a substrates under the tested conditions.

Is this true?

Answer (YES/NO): NO